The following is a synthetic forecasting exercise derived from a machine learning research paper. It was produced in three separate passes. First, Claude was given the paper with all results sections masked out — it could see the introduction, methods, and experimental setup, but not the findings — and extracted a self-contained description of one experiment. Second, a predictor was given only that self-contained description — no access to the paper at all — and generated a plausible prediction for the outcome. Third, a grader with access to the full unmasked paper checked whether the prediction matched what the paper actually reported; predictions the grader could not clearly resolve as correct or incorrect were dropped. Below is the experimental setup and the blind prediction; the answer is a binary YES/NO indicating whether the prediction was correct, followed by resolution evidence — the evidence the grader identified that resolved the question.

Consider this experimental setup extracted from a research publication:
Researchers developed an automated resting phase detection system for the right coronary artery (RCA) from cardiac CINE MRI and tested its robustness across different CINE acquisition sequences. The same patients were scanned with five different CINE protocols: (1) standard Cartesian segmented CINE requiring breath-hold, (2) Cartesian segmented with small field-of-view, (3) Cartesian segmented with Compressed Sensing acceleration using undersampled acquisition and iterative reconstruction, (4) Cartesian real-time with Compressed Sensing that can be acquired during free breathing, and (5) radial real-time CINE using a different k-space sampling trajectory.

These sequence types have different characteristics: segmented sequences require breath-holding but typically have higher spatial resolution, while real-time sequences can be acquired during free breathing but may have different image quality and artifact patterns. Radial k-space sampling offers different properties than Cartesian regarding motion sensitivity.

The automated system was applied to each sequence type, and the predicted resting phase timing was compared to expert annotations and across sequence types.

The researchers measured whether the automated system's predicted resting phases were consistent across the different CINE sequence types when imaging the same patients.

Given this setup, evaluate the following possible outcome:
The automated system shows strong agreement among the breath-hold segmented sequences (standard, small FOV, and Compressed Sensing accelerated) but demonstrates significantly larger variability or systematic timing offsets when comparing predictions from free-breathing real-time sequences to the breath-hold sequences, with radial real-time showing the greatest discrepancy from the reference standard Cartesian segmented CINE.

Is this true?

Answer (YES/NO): NO